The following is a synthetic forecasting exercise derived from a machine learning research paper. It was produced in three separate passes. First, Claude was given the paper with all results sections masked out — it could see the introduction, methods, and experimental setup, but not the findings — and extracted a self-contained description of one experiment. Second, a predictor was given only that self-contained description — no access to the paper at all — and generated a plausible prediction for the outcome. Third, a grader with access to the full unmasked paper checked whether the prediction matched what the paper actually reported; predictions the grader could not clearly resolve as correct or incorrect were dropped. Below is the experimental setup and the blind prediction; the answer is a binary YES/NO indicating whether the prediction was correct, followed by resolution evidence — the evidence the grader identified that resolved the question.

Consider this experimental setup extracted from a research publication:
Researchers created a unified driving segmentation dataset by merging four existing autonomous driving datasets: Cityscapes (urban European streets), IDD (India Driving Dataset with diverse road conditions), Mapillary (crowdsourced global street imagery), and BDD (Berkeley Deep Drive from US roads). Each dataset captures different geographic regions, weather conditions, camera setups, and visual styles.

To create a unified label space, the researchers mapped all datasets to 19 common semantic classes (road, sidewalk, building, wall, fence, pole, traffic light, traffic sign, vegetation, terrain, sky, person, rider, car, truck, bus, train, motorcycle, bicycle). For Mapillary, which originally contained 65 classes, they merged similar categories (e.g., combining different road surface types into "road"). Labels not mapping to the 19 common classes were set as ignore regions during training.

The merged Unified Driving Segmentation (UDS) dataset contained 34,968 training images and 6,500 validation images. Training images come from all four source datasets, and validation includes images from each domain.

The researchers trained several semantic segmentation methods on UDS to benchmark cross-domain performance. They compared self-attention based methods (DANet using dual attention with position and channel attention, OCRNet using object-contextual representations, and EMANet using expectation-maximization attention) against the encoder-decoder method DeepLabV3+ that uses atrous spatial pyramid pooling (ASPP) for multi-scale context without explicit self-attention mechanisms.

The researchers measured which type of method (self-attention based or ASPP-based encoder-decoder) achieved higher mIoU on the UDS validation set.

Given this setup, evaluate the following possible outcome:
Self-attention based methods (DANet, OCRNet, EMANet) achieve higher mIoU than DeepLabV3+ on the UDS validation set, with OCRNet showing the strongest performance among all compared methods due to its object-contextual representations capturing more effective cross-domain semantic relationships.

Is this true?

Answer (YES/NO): NO